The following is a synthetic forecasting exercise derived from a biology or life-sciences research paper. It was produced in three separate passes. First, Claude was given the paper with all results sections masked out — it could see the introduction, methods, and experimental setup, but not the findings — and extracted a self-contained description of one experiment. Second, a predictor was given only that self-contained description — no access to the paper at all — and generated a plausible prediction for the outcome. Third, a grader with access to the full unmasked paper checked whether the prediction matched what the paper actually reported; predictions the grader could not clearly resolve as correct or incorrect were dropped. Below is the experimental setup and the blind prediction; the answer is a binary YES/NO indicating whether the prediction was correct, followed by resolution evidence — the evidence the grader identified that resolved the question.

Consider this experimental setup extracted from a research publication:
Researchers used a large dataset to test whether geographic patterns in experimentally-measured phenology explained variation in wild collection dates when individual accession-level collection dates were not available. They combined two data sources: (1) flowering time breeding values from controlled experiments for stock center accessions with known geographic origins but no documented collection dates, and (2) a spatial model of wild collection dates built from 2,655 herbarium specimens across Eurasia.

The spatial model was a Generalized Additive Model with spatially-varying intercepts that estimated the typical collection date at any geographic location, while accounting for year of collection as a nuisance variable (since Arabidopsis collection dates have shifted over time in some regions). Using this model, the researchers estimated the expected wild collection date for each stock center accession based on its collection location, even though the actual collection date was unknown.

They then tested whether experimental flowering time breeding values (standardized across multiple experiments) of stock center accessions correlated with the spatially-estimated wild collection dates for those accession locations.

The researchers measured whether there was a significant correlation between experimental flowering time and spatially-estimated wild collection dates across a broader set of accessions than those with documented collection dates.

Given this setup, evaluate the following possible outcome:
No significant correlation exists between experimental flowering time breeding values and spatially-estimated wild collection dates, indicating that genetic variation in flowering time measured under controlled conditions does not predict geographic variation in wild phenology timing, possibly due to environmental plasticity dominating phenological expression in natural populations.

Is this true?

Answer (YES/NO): NO